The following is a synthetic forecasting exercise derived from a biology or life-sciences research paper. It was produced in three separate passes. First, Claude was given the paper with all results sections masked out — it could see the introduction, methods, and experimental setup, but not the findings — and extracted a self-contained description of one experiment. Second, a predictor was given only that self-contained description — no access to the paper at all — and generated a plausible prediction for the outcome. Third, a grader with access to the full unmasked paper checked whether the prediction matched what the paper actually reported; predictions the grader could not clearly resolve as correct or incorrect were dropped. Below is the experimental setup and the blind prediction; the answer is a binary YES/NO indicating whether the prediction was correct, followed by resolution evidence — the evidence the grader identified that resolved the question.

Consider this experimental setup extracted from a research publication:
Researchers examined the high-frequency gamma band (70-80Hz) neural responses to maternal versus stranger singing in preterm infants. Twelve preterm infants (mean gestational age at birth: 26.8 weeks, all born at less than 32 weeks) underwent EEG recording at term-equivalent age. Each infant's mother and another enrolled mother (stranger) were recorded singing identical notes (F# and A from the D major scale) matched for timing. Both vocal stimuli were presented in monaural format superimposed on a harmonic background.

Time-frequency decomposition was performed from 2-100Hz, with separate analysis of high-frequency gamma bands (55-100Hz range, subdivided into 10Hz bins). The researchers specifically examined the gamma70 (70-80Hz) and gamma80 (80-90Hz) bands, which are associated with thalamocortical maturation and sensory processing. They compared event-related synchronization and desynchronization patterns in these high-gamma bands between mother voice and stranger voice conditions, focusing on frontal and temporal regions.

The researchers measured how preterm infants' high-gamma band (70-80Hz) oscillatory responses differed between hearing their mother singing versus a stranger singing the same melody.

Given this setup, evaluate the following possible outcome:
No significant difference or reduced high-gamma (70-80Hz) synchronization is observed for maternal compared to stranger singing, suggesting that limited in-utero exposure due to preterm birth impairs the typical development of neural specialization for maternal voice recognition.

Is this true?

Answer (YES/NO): NO